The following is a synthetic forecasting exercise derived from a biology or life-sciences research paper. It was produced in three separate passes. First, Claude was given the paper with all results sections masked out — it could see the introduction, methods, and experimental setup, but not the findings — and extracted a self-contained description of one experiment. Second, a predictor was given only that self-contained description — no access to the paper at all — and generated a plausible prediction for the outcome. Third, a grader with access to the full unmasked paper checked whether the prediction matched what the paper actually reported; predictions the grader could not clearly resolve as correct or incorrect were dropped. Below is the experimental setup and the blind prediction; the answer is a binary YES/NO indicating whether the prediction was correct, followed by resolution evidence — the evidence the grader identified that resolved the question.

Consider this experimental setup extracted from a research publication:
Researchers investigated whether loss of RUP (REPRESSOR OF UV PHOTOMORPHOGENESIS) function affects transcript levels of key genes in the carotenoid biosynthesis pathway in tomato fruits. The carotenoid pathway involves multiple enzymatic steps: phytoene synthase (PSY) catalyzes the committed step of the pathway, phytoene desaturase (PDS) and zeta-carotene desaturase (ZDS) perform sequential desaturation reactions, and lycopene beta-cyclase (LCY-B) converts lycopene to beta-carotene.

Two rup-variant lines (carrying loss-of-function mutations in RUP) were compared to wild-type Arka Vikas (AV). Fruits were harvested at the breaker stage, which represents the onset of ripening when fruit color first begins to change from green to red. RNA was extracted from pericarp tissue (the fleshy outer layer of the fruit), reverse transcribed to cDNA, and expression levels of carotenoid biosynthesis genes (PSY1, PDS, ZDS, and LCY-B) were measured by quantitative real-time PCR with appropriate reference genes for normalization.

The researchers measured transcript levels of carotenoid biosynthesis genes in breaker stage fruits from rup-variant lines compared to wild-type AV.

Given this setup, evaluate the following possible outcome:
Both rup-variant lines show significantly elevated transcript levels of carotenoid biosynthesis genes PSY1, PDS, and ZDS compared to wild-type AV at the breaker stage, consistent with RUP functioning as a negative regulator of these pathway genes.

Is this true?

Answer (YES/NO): NO